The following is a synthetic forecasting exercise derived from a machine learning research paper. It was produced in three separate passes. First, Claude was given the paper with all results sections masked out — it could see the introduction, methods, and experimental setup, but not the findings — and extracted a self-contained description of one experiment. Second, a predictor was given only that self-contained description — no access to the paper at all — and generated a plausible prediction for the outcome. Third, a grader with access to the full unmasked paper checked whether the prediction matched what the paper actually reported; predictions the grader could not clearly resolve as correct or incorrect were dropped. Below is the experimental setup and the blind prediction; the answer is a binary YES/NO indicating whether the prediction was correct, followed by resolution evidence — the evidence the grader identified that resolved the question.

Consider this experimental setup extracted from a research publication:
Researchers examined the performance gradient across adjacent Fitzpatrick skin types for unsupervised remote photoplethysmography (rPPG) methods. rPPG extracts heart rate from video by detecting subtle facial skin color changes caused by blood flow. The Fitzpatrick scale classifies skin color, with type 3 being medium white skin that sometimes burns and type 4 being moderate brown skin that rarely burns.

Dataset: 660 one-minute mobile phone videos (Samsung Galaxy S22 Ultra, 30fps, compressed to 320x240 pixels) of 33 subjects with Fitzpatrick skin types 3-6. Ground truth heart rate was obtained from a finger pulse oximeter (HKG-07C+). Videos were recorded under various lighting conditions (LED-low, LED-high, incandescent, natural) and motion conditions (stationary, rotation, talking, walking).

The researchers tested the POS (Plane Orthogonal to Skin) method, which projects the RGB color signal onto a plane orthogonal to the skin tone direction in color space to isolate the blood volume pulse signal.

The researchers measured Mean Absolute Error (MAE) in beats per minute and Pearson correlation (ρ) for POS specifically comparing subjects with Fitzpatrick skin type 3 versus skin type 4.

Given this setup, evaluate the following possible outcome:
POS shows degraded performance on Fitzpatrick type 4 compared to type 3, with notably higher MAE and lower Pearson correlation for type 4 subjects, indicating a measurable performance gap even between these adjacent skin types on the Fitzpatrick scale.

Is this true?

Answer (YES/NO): YES